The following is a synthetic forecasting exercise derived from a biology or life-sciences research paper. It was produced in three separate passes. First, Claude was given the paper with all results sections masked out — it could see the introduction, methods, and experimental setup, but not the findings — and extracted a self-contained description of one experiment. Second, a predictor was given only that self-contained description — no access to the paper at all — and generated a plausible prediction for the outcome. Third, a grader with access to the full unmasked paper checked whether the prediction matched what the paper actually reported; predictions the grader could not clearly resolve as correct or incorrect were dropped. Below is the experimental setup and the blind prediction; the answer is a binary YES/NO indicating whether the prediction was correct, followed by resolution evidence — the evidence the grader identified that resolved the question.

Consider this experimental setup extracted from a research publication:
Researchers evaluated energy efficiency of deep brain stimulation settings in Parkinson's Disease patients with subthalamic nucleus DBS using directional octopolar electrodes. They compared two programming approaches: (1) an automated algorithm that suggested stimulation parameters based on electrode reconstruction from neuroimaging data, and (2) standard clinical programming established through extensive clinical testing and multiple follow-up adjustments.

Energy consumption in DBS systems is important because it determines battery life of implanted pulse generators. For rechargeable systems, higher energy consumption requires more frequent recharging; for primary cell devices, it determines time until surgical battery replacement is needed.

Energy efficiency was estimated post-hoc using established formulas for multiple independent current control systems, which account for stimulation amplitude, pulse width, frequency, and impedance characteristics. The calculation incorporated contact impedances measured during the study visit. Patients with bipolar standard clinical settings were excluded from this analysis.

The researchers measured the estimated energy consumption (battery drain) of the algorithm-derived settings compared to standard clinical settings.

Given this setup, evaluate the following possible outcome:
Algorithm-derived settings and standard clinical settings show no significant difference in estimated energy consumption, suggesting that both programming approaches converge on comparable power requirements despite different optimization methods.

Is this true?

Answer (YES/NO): YES